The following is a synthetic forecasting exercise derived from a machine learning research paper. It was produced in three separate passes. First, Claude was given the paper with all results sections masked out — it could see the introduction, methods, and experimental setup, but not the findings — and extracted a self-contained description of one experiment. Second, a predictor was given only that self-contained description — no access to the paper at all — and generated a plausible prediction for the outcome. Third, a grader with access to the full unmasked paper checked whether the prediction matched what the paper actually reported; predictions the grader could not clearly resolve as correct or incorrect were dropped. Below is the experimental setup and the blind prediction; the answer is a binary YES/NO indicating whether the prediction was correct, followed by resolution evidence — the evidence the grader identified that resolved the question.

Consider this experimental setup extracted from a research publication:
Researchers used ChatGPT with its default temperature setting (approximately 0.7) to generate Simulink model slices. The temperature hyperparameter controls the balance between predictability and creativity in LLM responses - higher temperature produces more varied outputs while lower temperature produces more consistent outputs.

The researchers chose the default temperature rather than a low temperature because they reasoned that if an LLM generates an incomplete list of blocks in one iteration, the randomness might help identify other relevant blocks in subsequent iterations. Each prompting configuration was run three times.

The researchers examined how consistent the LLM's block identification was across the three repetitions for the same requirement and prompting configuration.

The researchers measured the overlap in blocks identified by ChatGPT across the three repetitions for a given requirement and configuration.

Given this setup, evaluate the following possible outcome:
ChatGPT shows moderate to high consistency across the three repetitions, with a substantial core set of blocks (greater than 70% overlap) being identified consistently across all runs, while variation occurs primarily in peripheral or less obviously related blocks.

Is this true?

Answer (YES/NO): NO